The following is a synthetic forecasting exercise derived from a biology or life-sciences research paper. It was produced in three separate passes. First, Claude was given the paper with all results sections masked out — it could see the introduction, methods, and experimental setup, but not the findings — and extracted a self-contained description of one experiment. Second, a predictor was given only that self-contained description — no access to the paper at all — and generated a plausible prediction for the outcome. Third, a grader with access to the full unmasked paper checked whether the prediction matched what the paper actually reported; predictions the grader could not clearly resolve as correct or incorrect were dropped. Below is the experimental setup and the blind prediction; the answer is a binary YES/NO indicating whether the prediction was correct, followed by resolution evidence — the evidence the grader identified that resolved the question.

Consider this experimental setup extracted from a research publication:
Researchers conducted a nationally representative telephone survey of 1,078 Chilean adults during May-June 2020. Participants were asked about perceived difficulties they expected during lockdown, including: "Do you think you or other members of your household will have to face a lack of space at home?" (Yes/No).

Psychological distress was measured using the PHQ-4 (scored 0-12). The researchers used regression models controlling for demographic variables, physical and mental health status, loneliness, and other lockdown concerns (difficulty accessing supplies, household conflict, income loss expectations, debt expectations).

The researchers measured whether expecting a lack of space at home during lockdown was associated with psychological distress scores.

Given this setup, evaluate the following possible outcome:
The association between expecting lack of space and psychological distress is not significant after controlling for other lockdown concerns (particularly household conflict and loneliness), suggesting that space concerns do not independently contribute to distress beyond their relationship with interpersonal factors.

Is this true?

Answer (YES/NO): YES